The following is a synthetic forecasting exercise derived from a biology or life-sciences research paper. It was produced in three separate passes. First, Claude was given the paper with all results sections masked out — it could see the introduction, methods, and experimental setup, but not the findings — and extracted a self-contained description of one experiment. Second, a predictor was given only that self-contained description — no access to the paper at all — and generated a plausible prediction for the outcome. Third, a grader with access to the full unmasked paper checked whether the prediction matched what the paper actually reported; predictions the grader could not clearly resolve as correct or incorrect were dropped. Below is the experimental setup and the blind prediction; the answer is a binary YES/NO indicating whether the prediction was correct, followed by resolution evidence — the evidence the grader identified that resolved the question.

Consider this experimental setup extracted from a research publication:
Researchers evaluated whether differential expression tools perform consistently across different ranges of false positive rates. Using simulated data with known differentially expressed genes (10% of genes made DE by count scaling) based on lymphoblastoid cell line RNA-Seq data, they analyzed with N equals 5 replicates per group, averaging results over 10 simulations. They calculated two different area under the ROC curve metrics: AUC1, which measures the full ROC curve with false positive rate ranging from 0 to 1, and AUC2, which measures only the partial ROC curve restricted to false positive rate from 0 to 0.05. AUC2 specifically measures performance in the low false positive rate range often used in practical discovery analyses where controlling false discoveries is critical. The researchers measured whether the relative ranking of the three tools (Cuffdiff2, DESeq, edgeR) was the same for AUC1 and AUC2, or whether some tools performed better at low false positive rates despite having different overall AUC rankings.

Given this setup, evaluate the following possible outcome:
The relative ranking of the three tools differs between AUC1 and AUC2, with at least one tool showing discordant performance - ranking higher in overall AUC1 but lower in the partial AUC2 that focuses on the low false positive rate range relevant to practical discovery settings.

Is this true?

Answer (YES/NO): NO